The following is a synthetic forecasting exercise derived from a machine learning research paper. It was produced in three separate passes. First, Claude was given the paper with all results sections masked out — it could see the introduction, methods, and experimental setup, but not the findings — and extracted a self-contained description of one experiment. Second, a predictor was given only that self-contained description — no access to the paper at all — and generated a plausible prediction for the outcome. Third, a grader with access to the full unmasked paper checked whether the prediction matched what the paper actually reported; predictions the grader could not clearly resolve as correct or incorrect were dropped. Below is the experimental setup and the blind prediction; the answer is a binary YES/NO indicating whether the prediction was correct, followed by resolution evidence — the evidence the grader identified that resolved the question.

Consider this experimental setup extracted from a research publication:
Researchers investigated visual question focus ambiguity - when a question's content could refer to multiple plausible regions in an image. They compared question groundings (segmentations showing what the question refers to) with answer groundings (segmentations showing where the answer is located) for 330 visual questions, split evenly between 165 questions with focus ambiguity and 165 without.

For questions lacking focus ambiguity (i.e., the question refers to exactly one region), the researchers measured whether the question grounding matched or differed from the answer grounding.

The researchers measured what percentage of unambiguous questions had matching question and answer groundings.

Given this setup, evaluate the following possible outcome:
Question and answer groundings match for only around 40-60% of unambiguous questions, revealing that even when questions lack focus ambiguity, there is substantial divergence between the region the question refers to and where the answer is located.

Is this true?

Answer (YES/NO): NO